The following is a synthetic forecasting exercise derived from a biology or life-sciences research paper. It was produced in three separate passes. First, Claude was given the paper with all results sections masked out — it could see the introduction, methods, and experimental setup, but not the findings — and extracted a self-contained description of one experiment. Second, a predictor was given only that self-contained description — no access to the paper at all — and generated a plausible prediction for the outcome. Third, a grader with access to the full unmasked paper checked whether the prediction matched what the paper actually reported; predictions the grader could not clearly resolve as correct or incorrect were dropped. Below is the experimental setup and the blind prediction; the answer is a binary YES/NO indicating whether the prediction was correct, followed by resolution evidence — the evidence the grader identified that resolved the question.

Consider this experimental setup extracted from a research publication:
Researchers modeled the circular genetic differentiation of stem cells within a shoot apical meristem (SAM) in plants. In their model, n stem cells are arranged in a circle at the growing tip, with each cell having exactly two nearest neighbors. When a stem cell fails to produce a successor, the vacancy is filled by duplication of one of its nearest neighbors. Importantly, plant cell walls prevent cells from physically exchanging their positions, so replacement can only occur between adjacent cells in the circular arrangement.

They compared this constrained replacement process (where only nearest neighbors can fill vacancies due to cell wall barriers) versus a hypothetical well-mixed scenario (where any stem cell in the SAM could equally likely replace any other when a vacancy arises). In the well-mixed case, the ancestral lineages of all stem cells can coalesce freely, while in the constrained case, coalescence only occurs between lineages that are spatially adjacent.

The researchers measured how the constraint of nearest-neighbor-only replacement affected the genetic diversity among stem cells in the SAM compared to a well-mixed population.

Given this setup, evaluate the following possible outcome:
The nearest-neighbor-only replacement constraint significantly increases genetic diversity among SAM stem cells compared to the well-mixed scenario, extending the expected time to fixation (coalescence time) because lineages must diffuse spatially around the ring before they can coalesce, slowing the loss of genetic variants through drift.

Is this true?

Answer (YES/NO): YES